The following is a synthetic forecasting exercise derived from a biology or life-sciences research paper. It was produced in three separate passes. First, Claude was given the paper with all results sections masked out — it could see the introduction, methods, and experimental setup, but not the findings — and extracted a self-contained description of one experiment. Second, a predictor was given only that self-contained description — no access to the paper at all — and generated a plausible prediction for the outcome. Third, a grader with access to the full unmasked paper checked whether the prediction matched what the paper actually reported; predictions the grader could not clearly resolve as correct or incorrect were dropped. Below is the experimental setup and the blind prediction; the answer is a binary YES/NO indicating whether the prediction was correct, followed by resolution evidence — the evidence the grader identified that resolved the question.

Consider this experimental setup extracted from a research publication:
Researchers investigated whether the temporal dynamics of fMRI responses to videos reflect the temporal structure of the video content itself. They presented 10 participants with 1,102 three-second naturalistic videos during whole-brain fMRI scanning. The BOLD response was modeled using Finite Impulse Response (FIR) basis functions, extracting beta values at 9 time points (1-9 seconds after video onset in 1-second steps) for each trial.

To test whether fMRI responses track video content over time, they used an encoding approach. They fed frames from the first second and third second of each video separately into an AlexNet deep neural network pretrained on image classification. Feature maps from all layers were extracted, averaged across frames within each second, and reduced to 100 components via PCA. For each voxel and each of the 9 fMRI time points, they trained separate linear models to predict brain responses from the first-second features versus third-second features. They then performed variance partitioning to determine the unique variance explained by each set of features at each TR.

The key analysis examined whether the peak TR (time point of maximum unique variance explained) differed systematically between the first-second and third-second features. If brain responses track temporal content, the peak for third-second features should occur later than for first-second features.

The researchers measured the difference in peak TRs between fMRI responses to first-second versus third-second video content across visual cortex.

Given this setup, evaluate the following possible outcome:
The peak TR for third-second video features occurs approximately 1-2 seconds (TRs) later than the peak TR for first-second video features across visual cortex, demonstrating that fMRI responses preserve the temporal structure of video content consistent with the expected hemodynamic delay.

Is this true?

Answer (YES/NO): YES